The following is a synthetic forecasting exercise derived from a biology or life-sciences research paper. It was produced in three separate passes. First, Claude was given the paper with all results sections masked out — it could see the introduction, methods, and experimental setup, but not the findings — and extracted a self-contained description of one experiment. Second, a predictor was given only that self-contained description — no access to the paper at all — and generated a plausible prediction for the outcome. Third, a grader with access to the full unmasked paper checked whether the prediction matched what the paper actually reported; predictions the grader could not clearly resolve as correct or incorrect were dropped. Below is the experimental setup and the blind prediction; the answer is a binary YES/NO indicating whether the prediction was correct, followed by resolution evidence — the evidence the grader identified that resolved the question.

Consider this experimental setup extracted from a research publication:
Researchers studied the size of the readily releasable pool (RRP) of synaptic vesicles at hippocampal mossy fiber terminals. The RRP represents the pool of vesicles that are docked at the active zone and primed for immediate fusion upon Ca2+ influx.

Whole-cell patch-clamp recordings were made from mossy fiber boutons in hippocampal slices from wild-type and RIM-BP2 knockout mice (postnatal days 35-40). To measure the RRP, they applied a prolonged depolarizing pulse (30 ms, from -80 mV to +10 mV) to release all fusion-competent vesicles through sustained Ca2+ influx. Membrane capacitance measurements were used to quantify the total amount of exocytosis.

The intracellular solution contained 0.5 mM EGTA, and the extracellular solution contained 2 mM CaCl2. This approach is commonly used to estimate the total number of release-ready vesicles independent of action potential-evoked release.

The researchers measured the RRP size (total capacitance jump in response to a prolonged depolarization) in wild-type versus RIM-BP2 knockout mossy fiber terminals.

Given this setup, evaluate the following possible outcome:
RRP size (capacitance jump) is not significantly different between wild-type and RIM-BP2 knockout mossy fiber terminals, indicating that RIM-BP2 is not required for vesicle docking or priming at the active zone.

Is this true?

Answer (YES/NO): NO